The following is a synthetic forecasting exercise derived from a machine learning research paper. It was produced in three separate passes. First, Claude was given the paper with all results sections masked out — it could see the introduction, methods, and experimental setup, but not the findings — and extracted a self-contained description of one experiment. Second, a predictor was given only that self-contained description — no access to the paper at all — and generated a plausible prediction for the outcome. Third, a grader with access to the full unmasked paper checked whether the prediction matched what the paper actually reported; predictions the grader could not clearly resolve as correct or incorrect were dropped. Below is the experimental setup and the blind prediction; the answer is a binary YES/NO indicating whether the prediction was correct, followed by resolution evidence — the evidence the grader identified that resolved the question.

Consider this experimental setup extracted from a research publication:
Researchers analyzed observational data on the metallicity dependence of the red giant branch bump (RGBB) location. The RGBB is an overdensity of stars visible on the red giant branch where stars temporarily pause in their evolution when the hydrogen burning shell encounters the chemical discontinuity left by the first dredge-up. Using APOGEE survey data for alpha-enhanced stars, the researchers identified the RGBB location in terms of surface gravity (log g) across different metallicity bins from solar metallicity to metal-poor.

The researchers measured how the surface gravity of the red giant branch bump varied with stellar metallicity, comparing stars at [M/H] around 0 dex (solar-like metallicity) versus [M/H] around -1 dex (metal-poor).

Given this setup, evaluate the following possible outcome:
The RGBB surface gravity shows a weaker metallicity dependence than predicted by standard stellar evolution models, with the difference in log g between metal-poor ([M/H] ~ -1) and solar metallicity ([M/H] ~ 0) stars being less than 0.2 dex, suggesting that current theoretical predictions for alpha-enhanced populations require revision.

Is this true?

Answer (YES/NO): NO